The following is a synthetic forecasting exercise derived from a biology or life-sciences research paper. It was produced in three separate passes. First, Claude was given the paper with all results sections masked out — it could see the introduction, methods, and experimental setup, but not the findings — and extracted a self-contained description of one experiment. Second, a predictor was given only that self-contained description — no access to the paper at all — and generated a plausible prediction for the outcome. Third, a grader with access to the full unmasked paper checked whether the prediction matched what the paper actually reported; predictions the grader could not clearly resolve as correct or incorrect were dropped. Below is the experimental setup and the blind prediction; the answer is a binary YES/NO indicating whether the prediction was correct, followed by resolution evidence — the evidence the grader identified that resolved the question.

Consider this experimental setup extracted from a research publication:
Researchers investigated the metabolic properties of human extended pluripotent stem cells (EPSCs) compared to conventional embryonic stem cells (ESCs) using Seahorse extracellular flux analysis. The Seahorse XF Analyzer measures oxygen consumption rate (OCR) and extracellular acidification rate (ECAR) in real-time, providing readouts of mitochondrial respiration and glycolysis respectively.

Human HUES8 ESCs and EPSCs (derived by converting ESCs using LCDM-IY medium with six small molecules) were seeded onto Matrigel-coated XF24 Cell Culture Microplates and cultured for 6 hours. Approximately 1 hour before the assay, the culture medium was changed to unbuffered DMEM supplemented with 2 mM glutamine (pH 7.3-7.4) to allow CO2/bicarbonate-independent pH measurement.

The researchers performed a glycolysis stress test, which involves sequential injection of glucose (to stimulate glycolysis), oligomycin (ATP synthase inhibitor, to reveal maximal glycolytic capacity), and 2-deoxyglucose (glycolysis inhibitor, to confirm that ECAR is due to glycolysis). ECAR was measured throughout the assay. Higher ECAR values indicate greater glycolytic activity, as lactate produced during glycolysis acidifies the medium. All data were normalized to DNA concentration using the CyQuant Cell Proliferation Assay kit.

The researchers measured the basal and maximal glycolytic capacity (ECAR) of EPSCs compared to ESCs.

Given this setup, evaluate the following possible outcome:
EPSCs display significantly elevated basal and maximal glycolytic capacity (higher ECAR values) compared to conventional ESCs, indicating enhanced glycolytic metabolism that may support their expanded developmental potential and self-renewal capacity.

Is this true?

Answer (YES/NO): NO